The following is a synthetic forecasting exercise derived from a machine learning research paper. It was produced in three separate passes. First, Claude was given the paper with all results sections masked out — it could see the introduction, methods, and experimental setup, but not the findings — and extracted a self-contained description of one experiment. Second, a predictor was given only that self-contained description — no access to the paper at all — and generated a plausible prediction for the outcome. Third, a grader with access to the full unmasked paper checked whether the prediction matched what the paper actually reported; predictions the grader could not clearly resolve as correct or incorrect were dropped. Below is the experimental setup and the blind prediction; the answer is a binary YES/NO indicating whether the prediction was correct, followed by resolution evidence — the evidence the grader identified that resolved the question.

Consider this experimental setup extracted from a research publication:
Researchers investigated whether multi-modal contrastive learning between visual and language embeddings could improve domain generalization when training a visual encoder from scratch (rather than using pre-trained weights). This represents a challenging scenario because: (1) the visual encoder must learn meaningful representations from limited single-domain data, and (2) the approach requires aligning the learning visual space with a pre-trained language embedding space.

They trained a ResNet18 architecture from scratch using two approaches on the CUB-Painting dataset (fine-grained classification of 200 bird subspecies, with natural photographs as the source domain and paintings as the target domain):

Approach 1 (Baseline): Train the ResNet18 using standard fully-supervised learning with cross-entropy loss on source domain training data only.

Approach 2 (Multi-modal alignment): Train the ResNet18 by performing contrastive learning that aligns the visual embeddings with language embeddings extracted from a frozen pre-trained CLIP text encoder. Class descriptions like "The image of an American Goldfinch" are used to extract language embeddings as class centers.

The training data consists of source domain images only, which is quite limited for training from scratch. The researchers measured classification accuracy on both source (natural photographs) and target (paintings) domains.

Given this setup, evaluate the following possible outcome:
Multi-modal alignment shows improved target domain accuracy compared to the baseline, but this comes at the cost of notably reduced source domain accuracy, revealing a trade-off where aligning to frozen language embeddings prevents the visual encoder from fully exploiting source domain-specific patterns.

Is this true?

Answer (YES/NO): NO